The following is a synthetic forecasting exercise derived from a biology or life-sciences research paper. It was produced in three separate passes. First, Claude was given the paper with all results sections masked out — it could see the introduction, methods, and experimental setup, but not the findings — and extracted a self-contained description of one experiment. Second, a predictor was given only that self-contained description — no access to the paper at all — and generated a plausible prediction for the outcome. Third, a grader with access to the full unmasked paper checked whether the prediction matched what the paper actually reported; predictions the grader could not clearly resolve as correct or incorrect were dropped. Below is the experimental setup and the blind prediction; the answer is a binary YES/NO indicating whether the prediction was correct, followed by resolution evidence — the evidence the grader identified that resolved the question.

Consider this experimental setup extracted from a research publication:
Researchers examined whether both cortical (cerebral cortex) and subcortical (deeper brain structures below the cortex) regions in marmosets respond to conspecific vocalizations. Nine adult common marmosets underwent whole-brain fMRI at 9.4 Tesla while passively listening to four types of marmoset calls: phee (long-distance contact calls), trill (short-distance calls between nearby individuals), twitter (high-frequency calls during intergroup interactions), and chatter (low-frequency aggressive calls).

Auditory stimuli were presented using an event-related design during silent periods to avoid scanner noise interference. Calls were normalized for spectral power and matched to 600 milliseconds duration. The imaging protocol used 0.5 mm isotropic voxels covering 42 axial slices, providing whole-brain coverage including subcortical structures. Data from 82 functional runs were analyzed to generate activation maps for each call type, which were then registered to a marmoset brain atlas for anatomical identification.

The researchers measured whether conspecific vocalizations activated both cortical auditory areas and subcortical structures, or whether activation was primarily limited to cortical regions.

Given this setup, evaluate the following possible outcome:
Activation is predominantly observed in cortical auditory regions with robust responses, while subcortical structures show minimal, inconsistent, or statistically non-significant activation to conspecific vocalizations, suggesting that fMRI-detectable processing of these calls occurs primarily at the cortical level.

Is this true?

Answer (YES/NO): NO